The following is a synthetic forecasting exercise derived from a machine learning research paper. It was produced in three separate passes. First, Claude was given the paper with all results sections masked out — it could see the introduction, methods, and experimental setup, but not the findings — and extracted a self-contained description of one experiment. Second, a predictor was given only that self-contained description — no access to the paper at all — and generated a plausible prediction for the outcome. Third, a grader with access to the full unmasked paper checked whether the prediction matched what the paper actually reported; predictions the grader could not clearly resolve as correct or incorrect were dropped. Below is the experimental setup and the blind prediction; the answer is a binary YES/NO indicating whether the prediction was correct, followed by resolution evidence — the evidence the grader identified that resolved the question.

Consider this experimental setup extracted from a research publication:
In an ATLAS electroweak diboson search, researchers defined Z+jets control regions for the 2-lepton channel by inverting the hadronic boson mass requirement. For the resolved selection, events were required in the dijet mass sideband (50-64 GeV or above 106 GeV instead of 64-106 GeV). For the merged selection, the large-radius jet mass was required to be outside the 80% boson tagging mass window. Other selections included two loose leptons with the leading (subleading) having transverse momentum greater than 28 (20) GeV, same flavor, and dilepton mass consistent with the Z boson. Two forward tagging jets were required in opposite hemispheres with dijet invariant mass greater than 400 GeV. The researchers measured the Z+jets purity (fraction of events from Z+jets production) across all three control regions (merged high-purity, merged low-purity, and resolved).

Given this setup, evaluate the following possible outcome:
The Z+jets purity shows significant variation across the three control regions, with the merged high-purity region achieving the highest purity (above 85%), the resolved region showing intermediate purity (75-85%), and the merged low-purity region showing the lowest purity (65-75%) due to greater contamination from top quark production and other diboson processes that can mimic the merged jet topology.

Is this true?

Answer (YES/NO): NO